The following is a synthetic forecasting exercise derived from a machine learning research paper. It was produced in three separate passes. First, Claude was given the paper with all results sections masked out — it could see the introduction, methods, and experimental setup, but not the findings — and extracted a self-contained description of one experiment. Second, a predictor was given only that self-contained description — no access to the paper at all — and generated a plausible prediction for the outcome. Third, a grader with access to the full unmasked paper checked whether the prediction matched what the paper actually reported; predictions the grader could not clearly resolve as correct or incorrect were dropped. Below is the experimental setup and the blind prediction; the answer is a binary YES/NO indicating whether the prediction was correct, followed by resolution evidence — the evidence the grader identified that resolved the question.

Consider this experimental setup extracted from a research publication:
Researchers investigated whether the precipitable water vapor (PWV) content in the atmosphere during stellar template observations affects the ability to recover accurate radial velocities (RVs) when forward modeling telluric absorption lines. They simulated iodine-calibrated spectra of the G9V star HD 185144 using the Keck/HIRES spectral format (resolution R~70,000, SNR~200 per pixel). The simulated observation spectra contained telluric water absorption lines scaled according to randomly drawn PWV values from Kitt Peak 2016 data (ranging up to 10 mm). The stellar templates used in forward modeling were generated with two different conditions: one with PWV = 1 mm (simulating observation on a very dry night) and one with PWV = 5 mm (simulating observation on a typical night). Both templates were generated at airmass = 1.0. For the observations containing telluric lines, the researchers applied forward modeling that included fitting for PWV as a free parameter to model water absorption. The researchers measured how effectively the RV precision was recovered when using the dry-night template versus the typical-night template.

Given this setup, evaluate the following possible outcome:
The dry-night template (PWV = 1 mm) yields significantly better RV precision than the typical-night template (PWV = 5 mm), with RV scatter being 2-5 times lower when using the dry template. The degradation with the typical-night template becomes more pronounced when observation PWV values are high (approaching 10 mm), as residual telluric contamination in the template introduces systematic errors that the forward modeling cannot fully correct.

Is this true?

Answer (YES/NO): NO